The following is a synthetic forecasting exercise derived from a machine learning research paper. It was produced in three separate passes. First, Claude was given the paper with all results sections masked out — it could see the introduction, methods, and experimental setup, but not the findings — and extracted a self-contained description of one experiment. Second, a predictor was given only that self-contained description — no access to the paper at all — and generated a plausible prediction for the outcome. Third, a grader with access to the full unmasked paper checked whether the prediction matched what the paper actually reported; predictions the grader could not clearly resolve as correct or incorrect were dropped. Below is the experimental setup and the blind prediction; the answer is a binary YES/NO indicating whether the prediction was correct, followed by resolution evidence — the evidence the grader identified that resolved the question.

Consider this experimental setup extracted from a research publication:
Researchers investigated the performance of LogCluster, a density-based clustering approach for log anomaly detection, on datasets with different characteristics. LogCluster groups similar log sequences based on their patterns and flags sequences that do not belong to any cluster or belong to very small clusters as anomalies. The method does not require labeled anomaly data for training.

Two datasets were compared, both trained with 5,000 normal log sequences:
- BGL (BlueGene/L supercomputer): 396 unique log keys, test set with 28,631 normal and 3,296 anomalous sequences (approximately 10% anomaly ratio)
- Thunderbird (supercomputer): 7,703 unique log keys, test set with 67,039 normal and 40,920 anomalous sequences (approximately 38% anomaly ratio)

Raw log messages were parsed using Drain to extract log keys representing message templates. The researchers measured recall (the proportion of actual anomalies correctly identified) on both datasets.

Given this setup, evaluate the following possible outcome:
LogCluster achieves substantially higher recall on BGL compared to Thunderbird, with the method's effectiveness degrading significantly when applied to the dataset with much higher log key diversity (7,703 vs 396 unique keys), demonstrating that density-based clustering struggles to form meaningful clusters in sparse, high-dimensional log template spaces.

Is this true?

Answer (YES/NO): YES